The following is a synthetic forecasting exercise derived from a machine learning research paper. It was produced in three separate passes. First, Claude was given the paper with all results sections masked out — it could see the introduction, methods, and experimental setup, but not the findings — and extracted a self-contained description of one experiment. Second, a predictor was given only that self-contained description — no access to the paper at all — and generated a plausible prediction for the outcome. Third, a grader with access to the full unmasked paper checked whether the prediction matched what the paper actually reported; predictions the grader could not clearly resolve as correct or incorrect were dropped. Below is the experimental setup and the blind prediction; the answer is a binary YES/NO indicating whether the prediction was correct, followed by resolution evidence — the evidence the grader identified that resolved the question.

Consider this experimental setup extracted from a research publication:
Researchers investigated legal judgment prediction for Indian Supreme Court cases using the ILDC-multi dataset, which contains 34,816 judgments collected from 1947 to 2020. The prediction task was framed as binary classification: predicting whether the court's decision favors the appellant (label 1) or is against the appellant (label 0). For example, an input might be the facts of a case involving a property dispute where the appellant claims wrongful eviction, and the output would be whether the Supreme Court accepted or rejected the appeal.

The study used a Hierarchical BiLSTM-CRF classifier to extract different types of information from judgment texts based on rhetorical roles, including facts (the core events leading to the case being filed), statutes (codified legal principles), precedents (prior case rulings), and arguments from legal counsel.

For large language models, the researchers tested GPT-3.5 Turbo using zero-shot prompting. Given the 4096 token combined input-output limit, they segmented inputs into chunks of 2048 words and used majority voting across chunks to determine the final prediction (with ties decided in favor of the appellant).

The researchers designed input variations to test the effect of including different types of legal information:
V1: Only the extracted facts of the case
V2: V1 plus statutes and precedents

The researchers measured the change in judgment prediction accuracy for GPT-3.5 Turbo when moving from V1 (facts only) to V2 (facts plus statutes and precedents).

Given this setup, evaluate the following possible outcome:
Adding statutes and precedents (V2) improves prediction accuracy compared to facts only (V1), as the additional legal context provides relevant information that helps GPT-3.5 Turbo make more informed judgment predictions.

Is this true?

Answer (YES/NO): YES